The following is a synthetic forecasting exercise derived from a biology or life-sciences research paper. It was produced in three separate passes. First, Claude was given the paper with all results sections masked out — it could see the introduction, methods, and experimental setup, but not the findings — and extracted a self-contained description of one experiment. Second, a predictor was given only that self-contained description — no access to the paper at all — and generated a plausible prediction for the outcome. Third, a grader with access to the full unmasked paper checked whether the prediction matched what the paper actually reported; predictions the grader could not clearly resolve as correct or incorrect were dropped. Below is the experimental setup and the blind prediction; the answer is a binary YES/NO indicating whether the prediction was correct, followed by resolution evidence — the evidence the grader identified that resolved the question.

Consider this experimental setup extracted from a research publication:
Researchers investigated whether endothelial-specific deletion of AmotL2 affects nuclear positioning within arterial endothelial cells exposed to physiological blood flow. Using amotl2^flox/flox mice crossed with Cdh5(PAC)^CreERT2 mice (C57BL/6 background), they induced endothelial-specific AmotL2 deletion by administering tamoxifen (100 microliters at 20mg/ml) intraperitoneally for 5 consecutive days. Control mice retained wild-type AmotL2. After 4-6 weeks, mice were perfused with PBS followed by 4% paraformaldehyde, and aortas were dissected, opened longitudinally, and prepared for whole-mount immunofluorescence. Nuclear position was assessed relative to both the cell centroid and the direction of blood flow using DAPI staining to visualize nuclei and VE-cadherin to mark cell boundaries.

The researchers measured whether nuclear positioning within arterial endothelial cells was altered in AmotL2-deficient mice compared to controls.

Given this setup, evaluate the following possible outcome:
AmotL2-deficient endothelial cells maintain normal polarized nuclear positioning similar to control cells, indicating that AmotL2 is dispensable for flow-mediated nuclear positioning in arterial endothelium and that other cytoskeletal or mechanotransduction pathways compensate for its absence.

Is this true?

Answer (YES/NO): NO